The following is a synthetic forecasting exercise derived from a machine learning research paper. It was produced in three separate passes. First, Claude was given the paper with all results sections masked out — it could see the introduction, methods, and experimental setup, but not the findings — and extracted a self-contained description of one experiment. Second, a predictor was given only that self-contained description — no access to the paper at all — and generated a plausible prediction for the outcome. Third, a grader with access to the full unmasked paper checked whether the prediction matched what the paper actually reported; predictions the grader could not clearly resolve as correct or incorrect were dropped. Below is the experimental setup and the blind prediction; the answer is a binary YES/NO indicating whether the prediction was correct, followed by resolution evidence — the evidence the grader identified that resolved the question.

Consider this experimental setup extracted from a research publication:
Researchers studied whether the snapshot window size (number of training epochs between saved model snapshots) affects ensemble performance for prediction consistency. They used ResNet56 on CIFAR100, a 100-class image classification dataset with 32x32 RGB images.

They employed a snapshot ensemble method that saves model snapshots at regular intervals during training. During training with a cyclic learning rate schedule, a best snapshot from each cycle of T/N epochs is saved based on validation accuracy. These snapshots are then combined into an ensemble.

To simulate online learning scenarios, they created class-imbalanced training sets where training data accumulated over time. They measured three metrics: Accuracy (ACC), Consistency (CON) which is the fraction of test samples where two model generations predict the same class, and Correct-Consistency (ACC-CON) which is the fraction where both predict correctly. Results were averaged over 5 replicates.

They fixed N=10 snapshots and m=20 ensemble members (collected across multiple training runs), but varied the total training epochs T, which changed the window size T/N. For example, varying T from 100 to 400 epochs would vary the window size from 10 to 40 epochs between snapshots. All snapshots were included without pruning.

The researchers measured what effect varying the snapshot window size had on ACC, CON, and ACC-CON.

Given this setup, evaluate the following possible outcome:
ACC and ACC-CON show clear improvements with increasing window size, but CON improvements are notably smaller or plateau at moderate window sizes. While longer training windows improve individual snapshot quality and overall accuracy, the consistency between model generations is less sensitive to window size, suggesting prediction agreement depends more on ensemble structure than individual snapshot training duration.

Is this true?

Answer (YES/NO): NO